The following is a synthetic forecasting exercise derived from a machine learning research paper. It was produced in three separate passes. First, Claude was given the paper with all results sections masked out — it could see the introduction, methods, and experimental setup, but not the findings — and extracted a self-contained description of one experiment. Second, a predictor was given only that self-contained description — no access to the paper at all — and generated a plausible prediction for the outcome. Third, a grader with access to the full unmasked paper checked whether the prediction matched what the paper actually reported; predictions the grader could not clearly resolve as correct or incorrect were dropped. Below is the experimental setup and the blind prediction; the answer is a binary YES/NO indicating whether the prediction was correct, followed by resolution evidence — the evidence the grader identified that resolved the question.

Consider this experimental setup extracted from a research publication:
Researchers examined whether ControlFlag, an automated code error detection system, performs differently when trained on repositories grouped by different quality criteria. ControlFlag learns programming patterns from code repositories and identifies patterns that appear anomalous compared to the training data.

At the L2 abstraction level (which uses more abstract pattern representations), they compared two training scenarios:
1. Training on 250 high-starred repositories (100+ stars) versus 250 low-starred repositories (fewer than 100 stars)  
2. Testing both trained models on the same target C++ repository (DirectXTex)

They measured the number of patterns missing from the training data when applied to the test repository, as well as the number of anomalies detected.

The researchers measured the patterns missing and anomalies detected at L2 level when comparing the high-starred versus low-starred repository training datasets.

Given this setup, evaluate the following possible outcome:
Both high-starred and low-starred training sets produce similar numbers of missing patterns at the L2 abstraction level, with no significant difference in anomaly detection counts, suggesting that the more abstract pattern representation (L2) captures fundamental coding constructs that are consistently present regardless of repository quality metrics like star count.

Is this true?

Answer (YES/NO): NO